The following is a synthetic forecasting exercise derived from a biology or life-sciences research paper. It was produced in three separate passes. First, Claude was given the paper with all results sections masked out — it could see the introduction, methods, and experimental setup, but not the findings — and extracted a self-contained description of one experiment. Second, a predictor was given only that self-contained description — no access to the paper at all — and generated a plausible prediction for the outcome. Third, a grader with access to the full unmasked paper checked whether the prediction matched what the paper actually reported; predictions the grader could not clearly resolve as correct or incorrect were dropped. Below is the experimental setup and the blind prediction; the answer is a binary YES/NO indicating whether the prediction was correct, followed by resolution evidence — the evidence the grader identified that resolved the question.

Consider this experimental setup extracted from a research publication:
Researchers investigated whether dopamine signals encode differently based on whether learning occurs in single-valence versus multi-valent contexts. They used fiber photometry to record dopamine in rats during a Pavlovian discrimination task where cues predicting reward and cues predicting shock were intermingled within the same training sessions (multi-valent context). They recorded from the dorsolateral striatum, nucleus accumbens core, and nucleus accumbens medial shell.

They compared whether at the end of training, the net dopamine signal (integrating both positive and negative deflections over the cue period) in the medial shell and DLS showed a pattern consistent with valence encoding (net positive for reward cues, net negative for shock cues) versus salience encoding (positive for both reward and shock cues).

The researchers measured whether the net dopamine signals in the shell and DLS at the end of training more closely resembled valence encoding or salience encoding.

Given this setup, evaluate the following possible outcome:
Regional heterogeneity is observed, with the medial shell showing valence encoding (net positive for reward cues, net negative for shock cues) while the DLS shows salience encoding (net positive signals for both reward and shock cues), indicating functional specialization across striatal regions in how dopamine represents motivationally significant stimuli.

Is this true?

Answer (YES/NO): NO